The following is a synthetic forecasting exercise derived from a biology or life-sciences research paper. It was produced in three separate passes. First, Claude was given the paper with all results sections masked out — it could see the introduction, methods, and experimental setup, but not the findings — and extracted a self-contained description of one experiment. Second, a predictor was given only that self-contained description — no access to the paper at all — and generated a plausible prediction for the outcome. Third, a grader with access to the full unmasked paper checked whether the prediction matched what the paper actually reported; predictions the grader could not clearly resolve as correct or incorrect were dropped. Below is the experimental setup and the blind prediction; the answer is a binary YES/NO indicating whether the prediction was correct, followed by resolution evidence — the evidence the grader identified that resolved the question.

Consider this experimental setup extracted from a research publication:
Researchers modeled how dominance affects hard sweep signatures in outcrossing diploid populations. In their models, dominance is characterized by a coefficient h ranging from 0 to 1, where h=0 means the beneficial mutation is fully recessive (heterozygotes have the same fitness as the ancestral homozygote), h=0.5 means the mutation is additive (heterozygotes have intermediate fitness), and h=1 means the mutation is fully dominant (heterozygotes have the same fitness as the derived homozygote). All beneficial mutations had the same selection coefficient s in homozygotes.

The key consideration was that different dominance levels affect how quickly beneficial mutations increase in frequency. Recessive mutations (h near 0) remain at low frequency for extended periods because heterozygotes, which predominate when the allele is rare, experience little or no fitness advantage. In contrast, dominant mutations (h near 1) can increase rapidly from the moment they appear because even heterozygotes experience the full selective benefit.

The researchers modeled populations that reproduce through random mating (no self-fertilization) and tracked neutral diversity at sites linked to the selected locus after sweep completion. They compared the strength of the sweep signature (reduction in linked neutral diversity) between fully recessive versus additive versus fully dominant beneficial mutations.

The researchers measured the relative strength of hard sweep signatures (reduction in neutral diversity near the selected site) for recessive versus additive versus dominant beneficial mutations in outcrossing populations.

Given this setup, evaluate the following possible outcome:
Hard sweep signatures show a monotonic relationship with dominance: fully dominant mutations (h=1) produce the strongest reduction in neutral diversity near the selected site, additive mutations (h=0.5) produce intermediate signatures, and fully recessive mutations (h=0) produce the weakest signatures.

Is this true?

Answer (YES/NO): NO